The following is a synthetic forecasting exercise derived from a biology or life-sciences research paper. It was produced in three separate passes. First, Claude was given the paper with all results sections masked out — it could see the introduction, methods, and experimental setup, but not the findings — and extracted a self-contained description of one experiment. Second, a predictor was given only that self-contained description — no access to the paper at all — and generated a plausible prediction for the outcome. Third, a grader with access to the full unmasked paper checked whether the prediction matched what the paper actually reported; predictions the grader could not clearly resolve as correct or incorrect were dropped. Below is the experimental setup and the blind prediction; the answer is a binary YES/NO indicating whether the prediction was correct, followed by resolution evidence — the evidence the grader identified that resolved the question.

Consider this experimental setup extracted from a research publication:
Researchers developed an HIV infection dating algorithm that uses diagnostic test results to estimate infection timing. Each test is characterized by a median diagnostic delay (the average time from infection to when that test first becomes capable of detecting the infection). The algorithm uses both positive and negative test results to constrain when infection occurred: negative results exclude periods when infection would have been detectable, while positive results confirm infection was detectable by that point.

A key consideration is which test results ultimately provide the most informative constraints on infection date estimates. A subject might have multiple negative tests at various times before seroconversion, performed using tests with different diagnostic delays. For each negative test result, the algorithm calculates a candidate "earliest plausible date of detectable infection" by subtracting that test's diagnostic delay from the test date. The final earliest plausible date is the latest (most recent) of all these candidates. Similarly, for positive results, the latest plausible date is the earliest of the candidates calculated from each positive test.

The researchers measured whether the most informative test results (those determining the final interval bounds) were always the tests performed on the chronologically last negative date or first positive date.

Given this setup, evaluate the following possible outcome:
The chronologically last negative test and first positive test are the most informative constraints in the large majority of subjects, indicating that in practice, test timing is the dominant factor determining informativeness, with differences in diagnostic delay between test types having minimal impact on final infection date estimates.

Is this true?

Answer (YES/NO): NO